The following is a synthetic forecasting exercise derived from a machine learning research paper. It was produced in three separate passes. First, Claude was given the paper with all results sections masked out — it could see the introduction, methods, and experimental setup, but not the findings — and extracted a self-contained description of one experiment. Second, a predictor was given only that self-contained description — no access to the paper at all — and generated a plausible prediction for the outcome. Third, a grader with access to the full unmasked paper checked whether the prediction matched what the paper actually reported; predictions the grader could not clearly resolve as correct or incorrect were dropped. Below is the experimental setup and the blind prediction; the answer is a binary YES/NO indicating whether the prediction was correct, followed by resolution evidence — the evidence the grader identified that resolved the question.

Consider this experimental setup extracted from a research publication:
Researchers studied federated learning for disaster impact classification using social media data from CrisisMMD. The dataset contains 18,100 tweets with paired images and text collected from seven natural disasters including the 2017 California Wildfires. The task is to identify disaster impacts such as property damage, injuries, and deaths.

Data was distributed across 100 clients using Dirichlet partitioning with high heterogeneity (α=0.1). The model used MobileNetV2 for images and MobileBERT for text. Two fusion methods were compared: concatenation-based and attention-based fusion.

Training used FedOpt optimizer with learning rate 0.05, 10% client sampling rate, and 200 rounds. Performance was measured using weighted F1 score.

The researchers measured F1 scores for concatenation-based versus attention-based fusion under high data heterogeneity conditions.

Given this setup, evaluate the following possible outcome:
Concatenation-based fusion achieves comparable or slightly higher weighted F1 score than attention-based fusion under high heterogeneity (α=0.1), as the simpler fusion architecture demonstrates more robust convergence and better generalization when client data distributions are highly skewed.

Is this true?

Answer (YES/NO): NO